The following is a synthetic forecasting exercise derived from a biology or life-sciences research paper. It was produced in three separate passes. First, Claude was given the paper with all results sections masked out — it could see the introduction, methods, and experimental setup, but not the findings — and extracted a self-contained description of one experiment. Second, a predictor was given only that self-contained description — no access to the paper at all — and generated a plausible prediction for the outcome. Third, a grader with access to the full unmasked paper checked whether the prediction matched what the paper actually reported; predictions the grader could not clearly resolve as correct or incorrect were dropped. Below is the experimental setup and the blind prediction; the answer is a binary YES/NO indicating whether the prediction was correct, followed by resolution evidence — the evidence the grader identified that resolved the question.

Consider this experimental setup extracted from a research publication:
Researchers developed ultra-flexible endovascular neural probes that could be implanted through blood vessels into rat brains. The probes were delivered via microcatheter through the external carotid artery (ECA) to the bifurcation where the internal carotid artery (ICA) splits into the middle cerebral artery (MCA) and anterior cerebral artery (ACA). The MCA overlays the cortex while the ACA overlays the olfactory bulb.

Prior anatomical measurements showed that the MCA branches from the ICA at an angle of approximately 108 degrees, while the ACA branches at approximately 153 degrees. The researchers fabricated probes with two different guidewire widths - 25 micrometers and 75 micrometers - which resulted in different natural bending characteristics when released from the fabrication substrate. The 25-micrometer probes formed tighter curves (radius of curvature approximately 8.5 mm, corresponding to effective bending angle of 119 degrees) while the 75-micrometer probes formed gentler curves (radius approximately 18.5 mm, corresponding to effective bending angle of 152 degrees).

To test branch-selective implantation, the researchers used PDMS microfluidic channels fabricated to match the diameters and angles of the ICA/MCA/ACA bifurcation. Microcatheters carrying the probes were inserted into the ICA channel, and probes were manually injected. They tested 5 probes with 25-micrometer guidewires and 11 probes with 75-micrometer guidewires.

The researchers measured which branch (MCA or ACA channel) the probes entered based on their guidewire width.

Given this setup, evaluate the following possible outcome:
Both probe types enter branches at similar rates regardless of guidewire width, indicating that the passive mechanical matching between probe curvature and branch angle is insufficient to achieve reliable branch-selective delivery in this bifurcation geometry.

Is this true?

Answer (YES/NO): NO